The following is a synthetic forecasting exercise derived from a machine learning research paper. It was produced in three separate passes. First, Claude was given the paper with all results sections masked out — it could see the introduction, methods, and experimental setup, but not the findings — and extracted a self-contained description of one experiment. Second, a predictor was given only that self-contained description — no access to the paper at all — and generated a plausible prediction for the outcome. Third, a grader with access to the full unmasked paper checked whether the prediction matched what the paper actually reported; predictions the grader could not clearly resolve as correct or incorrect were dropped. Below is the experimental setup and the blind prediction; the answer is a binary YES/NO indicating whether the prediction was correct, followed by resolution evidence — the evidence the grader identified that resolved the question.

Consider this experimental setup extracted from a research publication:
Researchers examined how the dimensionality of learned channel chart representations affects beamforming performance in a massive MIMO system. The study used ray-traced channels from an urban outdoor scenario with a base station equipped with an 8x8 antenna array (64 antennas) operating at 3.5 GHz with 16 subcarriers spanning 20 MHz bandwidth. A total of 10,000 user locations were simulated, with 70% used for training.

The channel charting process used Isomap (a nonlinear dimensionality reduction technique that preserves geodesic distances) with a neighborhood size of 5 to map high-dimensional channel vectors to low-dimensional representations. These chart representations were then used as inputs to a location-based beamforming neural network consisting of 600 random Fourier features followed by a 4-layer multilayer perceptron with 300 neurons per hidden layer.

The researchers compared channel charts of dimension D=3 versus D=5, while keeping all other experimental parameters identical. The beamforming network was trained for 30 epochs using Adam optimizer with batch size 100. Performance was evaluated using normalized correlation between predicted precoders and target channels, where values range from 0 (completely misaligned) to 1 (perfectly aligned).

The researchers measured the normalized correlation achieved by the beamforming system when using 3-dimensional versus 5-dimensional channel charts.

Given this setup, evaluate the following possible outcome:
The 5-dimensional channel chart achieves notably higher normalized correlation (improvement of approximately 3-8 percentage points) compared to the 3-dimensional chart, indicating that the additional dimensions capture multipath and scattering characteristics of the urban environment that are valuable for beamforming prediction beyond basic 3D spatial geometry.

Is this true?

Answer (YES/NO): NO